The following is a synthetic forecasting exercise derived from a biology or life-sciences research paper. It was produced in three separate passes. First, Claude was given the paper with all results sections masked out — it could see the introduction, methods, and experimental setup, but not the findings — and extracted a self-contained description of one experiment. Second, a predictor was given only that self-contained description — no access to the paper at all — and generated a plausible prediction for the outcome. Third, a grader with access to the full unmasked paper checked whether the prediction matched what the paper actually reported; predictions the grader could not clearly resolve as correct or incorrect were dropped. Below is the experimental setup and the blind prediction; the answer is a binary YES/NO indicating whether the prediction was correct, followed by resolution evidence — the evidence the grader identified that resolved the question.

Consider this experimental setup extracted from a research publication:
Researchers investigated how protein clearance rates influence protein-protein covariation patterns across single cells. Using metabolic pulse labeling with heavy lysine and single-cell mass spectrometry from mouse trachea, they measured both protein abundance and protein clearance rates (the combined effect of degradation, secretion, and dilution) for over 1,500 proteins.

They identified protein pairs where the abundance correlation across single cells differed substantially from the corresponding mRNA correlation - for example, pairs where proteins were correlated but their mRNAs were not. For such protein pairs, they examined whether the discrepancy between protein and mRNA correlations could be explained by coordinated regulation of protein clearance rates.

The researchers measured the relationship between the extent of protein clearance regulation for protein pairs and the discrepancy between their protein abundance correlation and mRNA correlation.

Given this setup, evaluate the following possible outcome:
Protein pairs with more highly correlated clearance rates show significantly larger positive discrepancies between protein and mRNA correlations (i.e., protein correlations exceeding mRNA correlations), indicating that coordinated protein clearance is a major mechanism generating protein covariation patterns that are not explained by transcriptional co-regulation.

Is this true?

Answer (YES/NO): NO